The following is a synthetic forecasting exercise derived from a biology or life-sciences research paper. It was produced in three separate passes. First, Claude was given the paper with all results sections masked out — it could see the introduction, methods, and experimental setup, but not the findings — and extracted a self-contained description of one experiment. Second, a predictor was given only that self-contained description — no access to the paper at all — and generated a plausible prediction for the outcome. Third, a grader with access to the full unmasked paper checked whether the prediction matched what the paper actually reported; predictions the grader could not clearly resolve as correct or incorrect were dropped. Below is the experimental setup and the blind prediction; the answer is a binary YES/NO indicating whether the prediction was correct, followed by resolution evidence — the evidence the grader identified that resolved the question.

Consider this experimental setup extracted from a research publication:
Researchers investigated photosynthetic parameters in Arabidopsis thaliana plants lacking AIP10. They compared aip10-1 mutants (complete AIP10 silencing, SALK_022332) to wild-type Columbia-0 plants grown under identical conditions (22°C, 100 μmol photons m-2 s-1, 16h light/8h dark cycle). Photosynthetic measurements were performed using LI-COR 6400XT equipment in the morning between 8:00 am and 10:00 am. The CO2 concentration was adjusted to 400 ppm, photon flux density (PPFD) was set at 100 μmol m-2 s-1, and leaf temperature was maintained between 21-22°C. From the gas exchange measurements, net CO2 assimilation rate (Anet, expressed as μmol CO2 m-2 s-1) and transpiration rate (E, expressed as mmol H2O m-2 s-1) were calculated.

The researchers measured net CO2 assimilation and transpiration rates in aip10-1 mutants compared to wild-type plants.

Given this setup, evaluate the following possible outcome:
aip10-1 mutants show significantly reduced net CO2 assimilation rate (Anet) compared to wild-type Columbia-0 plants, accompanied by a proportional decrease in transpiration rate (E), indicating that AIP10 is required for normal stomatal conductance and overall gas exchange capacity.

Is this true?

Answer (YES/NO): NO